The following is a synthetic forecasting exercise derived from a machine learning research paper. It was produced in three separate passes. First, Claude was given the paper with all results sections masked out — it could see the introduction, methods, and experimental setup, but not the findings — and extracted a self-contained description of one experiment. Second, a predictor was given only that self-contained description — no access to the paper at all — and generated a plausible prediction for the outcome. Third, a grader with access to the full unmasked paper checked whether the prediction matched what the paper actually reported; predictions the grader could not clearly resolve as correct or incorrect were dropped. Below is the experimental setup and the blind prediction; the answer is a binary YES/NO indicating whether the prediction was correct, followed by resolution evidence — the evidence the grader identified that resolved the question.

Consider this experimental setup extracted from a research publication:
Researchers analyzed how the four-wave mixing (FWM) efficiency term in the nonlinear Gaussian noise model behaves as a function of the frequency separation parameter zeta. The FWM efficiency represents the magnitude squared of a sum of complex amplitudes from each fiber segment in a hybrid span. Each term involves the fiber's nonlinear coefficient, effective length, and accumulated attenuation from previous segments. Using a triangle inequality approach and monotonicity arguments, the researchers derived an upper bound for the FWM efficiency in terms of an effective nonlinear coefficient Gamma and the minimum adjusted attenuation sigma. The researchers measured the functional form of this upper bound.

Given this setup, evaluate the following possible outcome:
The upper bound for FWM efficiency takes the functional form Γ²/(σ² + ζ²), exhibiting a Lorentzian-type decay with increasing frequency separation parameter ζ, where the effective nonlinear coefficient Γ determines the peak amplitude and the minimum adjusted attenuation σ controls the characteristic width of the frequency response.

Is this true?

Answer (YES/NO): YES